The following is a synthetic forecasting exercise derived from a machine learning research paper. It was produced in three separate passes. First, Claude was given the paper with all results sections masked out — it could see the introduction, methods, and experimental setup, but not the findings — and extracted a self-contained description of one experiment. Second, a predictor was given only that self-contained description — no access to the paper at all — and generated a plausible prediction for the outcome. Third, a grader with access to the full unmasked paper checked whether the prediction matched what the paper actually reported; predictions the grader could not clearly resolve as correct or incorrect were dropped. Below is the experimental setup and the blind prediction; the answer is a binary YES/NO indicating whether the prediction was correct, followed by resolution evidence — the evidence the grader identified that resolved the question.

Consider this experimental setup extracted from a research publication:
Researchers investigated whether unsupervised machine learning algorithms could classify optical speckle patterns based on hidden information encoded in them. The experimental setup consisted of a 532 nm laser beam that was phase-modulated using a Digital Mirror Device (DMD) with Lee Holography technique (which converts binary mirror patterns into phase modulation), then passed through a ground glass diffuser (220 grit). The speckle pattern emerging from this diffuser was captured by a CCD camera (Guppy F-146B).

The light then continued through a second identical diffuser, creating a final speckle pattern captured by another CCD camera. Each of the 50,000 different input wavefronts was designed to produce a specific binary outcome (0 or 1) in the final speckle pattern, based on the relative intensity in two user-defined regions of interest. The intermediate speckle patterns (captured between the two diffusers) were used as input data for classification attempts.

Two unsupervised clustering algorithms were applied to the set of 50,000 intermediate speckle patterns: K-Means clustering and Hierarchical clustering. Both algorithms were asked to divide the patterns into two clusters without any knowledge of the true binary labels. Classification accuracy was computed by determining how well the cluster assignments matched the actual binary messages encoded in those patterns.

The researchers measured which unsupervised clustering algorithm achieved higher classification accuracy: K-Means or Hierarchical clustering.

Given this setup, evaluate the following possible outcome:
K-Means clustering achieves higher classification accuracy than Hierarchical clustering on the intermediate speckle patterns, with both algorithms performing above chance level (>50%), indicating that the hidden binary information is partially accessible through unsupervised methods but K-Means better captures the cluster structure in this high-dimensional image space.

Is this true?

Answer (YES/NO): NO